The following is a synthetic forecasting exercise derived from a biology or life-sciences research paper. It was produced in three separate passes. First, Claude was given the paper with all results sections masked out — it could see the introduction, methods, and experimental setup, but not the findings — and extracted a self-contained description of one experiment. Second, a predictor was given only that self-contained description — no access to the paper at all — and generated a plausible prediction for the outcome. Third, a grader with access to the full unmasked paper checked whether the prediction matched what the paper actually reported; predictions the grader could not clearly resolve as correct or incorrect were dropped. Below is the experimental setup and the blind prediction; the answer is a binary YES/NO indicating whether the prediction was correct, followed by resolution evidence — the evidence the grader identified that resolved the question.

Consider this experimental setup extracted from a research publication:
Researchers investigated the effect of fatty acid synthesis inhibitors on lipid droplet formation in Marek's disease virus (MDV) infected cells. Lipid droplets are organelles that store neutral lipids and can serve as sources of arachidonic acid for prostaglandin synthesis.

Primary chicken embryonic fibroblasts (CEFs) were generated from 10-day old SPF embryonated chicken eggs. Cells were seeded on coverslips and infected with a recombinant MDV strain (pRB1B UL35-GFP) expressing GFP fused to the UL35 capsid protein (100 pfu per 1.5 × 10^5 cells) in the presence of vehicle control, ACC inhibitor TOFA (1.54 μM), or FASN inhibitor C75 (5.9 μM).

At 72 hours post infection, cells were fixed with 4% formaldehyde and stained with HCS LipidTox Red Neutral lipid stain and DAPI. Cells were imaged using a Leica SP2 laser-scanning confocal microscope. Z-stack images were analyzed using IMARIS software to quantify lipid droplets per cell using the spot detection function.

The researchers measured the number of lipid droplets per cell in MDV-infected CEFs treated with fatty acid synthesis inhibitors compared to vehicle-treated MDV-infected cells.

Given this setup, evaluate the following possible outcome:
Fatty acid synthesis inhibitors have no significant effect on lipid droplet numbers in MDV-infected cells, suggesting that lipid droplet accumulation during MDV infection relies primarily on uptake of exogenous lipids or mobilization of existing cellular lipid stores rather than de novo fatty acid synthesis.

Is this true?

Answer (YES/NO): NO